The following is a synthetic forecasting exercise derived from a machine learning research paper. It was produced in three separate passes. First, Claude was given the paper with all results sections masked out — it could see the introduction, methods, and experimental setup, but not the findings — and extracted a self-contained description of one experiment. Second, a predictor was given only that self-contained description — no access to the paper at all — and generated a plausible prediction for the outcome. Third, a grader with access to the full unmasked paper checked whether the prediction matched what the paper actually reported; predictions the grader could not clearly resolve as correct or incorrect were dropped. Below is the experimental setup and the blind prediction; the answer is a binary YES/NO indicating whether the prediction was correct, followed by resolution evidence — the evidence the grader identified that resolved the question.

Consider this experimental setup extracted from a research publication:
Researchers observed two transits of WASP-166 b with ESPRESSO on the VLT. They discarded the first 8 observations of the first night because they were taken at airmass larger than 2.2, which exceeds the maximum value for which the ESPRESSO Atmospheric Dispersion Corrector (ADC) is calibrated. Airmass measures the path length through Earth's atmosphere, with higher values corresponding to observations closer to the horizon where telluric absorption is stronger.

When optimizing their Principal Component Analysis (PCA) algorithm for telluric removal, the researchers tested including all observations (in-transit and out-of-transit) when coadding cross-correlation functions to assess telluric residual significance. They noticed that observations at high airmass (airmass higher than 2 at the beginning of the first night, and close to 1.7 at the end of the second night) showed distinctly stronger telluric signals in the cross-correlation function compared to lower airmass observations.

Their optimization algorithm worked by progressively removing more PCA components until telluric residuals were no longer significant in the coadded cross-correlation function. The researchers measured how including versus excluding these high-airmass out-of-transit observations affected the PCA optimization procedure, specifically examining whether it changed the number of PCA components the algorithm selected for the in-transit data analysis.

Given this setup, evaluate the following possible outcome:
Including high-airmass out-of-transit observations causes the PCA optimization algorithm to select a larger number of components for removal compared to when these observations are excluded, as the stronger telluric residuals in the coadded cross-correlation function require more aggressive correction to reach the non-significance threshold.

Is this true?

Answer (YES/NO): YES